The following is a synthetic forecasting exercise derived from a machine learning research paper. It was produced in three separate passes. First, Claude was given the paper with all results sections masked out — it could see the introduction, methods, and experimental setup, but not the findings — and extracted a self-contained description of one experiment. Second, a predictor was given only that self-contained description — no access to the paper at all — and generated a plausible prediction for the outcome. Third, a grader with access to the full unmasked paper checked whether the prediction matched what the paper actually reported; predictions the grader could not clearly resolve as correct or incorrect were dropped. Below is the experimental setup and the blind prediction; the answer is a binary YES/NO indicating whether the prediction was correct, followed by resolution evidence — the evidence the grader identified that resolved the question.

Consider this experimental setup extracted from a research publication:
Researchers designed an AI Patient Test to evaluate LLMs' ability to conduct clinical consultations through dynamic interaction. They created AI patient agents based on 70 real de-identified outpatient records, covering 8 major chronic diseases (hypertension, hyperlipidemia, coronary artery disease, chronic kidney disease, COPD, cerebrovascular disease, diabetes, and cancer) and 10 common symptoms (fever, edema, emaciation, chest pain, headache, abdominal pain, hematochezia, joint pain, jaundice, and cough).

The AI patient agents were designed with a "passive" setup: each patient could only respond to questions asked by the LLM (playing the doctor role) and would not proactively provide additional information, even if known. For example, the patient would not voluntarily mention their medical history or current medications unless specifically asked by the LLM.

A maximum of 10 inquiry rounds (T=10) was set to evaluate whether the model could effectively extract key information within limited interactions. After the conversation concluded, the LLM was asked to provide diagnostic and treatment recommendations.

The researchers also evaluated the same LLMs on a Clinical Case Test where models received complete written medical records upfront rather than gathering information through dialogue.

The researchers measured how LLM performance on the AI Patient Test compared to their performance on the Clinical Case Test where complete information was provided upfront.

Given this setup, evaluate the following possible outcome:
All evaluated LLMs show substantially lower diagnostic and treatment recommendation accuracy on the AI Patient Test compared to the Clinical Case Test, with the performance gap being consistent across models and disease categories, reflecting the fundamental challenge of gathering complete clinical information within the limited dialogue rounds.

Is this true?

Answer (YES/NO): NO